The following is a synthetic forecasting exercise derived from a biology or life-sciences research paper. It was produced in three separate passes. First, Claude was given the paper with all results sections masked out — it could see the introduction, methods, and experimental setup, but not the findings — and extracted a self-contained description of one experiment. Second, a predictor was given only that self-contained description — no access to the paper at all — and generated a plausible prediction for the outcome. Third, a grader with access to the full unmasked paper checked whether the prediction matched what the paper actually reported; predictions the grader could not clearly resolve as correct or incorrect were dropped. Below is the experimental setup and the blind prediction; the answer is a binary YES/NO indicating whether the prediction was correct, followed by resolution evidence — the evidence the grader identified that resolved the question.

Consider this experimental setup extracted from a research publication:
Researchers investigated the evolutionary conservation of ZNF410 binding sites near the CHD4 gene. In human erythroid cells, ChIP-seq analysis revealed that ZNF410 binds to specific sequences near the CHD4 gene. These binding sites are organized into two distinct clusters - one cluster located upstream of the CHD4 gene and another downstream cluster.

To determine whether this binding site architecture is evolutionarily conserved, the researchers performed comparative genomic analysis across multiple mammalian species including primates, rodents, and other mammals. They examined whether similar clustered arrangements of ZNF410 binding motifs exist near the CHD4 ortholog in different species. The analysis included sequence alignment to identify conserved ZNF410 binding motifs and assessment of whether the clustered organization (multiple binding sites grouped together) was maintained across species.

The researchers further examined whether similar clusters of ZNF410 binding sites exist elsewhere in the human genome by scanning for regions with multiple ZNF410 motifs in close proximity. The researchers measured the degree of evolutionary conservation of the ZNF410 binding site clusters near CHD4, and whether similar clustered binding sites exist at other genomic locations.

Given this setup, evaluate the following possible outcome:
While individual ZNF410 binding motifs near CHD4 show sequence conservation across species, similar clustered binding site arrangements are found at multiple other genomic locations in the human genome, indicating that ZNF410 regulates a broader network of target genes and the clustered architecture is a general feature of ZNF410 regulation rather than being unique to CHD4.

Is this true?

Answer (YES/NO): NO